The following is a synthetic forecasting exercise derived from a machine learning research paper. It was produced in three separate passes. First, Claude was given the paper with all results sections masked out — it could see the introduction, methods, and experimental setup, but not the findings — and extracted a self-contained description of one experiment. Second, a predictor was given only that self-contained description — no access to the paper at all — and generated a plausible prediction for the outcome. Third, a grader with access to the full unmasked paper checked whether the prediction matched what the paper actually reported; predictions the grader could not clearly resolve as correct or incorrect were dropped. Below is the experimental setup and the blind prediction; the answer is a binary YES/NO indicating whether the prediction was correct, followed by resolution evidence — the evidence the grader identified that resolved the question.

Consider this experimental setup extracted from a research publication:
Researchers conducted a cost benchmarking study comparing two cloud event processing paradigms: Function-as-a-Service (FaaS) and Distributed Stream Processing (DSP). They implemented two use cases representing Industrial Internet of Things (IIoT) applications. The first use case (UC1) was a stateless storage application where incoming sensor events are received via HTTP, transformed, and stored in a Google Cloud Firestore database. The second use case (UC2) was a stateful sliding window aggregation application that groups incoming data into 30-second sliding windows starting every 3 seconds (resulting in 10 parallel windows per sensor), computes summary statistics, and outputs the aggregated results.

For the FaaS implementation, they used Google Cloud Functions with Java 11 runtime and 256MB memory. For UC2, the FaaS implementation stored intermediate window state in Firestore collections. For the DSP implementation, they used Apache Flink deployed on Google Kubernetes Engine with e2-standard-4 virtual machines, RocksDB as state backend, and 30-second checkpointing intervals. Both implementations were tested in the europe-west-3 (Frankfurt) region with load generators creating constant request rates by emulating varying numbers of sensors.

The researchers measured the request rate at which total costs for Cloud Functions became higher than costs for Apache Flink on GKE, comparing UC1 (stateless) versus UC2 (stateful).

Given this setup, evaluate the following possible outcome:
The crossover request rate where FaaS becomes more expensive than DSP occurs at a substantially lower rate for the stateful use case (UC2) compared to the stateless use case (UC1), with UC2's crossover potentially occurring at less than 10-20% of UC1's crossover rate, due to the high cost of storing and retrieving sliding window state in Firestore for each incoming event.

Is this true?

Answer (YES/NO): YES